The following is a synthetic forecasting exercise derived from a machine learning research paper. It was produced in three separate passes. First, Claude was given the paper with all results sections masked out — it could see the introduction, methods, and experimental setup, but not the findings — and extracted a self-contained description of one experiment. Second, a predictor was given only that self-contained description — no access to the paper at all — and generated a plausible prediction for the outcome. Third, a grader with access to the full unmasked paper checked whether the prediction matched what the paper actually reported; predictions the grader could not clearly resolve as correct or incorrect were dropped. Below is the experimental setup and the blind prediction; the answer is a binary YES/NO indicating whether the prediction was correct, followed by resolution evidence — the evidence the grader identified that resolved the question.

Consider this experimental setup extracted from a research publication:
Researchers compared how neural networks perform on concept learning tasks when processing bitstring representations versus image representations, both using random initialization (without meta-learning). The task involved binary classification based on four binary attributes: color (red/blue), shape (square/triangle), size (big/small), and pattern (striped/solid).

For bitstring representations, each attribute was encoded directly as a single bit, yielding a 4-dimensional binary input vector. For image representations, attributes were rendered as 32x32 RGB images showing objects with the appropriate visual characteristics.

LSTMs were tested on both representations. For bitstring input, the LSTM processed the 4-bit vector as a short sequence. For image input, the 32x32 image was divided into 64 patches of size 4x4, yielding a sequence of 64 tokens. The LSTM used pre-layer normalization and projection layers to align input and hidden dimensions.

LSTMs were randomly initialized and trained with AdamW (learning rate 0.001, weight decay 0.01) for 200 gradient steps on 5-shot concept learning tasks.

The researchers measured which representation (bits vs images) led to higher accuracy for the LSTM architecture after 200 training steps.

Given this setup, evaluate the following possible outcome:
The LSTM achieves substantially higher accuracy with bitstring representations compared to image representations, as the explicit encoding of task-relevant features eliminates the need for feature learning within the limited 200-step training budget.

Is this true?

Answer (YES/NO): NO